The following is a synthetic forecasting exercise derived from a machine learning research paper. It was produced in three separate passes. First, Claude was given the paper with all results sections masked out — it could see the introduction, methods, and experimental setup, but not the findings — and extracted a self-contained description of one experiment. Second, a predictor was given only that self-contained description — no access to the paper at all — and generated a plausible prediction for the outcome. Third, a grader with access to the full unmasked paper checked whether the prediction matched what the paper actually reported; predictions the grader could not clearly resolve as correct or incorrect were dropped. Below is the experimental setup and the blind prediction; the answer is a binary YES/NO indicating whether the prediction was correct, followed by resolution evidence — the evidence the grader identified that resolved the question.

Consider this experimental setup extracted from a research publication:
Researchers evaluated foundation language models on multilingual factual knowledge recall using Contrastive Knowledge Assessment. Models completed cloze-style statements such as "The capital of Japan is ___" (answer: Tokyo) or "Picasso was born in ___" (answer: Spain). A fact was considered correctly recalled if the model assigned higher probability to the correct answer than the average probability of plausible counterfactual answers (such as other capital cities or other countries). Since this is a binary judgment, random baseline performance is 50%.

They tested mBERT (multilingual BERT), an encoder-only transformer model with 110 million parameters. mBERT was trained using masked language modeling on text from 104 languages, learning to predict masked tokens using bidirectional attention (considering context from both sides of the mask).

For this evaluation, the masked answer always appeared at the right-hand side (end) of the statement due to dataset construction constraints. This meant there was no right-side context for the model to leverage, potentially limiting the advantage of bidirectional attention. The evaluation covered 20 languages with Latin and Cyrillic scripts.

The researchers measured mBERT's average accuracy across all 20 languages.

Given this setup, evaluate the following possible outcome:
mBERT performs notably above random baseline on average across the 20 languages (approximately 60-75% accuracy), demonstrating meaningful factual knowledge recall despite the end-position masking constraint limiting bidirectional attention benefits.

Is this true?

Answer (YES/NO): YES